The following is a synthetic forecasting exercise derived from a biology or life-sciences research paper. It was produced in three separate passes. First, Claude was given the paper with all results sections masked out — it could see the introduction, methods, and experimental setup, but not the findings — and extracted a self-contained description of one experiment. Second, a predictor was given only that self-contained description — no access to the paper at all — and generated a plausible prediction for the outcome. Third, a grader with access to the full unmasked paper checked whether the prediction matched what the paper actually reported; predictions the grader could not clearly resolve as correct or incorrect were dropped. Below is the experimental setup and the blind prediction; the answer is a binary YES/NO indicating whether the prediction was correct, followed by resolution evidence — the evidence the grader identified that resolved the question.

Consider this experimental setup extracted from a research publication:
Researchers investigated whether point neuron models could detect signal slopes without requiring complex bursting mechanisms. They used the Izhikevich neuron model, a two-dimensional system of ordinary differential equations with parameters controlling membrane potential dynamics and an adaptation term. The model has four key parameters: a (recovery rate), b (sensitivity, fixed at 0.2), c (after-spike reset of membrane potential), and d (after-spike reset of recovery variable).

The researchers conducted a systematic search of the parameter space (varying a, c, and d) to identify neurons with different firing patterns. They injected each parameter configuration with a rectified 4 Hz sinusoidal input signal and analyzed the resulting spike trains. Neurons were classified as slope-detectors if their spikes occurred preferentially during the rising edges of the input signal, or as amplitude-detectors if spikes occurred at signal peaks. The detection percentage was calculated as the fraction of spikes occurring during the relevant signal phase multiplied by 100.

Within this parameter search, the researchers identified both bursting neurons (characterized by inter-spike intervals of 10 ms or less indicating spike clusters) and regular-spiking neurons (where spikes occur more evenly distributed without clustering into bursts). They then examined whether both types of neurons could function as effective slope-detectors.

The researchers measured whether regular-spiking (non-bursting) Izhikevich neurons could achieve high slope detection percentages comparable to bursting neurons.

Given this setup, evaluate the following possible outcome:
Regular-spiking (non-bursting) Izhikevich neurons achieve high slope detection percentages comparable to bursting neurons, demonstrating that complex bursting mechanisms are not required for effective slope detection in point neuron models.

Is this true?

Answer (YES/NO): YES